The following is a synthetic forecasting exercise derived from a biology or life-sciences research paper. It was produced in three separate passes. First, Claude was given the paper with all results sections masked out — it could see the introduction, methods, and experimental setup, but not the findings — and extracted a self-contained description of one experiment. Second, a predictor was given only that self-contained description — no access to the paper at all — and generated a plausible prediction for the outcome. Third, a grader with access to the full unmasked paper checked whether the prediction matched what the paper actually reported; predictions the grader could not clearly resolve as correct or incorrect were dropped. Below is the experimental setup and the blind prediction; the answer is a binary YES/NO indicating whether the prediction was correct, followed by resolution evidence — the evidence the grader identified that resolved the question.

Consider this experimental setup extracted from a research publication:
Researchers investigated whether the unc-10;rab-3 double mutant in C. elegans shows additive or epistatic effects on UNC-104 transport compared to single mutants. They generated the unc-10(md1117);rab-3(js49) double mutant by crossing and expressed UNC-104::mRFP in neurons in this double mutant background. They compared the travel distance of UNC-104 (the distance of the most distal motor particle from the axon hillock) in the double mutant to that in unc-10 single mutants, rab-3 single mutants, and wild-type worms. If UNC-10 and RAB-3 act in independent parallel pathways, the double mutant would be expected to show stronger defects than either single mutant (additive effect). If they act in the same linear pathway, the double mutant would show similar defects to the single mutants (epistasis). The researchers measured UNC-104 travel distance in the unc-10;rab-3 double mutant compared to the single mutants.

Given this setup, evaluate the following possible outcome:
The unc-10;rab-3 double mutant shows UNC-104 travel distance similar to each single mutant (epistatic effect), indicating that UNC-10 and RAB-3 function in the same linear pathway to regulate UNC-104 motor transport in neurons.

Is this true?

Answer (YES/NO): NO